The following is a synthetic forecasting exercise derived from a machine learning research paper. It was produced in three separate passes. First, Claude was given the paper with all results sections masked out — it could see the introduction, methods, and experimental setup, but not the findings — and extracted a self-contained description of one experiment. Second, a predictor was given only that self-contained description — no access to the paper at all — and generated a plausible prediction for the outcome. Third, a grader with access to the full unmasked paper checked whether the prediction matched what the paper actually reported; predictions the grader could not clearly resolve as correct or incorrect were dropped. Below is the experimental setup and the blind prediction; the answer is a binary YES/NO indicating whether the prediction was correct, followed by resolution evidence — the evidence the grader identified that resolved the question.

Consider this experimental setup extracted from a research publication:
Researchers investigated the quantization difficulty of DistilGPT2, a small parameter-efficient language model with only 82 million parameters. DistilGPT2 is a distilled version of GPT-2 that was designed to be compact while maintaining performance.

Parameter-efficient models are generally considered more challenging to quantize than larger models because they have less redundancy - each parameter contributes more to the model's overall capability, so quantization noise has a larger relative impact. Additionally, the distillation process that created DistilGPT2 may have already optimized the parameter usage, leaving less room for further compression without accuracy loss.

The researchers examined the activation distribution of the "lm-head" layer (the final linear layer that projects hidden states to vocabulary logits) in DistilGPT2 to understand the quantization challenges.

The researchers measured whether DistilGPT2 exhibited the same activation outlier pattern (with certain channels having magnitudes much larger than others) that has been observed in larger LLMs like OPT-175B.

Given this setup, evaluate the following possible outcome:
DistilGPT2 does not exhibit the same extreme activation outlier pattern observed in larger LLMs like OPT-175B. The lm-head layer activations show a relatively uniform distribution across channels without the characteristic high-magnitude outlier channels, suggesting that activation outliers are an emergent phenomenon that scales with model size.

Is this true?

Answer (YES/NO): NO